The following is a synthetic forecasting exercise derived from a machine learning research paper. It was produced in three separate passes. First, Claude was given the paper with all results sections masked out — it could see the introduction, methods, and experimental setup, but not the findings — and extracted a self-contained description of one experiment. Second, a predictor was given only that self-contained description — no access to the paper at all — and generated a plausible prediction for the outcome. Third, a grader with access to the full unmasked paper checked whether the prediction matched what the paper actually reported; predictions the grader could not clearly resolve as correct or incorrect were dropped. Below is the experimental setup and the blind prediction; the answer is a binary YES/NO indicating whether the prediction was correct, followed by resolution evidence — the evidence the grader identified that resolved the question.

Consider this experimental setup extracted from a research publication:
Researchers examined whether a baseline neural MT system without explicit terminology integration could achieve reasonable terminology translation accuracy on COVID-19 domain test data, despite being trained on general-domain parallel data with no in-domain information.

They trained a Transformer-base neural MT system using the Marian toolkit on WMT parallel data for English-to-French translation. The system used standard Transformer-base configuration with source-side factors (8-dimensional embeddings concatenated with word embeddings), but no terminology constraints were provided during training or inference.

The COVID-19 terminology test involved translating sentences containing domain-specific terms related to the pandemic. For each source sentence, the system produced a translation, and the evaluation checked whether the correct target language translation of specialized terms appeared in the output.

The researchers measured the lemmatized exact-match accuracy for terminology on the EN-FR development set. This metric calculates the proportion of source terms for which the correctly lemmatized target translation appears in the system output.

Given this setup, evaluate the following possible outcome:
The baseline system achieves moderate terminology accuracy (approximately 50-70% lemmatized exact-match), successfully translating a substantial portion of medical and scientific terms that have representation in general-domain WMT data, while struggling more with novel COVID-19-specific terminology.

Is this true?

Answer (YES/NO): NO